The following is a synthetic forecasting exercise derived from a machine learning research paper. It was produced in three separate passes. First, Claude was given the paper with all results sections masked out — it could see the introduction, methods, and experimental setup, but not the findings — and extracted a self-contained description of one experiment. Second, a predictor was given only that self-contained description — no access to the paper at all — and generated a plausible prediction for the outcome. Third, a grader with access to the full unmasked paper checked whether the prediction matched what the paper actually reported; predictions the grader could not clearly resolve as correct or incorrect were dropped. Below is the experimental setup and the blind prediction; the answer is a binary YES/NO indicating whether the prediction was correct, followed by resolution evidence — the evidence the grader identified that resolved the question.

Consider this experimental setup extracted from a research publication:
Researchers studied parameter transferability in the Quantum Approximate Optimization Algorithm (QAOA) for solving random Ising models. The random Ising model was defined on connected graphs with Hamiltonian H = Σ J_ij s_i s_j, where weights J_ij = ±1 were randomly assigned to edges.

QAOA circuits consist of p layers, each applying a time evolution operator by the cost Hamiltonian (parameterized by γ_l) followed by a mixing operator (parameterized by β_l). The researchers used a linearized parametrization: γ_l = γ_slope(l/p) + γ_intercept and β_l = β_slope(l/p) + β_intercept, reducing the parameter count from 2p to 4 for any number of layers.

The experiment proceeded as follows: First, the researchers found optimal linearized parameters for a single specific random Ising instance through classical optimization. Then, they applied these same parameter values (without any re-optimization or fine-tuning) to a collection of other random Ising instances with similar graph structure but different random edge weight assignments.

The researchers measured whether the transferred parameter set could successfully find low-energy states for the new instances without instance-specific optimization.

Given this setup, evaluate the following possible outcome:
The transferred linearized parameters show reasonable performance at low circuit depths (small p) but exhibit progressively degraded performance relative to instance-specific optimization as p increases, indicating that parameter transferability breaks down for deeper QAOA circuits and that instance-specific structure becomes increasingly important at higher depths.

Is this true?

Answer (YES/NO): NO